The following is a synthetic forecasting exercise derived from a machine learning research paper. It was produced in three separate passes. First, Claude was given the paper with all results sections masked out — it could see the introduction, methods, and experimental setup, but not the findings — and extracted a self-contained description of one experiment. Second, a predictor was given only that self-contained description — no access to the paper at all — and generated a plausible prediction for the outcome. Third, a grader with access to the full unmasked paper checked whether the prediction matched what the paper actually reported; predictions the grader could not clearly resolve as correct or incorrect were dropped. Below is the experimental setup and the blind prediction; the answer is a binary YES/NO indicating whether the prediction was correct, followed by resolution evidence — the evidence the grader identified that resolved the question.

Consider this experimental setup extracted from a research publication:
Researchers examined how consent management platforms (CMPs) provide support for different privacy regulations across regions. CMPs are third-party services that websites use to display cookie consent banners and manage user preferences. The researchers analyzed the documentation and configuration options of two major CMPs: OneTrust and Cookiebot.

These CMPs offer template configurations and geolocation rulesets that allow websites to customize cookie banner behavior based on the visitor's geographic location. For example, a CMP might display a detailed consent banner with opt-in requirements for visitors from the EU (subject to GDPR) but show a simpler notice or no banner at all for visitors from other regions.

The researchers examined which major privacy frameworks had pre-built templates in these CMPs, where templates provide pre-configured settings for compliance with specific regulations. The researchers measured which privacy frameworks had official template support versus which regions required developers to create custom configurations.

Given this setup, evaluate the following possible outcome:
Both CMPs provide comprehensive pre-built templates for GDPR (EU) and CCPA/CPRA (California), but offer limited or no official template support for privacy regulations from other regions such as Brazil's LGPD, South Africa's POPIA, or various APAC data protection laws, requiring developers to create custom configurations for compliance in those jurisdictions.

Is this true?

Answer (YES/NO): YES